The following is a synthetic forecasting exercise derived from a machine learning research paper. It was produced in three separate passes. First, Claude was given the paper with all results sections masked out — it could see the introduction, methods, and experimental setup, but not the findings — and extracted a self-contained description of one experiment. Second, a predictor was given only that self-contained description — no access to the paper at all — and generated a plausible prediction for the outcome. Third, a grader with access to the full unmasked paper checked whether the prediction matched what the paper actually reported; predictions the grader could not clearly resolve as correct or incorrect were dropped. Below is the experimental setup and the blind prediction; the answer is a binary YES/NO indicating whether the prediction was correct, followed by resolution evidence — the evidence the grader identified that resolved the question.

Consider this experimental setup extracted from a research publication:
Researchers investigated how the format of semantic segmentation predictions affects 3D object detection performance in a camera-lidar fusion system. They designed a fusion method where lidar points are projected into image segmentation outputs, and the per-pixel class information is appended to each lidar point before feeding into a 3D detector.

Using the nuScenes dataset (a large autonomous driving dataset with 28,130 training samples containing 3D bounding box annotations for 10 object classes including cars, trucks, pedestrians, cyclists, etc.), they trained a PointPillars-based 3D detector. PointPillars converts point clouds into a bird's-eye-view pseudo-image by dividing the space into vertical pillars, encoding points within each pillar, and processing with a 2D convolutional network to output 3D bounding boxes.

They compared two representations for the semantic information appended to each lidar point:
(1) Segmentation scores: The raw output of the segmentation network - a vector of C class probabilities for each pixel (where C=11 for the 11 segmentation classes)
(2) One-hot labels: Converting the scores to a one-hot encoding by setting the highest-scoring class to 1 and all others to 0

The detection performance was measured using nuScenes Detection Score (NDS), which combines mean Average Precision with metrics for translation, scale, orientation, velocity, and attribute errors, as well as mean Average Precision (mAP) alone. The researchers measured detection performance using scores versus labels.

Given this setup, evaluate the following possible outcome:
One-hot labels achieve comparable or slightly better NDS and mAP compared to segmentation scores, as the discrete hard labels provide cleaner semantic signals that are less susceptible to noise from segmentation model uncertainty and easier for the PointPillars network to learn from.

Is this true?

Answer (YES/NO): YES